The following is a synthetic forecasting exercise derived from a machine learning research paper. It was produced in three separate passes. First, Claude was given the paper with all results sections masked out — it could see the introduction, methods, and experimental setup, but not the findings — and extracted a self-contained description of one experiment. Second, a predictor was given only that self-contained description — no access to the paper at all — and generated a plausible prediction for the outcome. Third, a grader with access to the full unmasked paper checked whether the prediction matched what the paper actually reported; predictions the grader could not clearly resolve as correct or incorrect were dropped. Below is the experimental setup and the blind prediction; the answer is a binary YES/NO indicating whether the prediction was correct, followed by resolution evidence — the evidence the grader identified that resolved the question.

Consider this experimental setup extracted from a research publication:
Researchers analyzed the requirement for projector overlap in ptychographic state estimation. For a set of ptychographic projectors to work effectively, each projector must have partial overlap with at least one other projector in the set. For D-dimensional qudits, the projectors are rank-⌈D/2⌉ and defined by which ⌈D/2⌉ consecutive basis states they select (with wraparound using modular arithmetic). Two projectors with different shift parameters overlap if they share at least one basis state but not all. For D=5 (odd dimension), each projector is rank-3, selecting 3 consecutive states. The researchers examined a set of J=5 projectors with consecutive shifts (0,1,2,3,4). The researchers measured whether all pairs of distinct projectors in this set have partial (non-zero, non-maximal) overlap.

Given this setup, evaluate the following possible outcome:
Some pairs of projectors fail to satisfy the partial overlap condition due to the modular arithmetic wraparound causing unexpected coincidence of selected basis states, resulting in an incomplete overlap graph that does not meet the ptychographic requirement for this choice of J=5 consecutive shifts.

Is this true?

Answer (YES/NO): NO